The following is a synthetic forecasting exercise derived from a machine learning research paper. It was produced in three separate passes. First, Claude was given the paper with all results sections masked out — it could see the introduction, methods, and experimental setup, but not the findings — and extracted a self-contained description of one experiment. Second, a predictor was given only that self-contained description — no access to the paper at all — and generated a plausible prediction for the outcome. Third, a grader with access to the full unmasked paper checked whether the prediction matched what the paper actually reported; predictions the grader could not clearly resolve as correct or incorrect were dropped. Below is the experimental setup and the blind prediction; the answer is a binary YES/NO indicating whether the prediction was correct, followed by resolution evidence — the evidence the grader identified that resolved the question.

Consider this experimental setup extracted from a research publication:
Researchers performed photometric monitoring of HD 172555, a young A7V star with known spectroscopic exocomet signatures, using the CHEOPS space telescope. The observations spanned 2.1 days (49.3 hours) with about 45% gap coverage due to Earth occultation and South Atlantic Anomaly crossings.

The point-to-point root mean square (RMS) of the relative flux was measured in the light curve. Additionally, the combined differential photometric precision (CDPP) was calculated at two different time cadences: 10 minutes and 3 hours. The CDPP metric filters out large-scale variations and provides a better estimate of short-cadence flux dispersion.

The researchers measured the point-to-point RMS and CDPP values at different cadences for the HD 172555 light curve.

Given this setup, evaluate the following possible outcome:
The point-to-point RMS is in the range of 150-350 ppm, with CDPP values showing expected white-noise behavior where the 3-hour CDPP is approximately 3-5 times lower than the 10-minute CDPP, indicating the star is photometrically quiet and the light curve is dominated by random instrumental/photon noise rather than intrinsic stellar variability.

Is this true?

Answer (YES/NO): NO